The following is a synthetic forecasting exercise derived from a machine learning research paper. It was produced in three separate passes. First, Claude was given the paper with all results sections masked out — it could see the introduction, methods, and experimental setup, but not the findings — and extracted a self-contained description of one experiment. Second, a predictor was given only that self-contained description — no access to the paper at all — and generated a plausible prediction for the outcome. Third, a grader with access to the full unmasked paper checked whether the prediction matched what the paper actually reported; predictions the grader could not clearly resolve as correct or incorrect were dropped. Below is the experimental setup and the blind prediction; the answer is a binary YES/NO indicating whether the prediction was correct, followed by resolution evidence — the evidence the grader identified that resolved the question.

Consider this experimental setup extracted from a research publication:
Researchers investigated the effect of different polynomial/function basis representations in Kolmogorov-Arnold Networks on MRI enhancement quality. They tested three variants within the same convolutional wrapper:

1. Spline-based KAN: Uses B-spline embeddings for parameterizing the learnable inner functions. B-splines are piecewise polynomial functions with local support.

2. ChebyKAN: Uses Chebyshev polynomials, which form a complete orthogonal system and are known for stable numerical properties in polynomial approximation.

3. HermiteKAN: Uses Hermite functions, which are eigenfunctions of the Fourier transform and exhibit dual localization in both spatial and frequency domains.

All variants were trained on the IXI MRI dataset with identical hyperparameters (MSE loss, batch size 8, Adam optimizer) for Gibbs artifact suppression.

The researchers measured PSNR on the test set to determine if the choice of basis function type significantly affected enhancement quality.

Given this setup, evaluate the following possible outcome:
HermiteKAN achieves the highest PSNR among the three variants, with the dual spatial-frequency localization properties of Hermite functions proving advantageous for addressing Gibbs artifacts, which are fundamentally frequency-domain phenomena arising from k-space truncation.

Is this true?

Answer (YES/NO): NO